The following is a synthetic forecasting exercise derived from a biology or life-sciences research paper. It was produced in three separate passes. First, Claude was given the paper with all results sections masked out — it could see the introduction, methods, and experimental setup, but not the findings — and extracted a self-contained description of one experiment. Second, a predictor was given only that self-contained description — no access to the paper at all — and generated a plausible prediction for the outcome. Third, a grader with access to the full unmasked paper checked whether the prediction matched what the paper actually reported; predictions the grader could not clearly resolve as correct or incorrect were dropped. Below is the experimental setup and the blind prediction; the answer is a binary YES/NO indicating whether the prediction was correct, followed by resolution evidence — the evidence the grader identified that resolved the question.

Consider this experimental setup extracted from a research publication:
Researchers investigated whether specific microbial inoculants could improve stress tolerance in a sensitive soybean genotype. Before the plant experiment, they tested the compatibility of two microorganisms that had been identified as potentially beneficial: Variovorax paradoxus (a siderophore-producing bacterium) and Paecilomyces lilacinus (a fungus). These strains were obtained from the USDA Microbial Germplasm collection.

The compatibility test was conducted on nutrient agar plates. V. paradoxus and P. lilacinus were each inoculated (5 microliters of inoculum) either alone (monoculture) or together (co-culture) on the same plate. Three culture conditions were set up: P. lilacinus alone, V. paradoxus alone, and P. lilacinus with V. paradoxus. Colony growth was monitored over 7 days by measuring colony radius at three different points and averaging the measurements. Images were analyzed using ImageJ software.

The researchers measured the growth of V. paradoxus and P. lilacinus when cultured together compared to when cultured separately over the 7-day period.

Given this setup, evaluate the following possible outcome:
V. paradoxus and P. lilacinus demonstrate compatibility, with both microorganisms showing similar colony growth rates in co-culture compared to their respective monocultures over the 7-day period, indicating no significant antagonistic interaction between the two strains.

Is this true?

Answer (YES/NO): NO